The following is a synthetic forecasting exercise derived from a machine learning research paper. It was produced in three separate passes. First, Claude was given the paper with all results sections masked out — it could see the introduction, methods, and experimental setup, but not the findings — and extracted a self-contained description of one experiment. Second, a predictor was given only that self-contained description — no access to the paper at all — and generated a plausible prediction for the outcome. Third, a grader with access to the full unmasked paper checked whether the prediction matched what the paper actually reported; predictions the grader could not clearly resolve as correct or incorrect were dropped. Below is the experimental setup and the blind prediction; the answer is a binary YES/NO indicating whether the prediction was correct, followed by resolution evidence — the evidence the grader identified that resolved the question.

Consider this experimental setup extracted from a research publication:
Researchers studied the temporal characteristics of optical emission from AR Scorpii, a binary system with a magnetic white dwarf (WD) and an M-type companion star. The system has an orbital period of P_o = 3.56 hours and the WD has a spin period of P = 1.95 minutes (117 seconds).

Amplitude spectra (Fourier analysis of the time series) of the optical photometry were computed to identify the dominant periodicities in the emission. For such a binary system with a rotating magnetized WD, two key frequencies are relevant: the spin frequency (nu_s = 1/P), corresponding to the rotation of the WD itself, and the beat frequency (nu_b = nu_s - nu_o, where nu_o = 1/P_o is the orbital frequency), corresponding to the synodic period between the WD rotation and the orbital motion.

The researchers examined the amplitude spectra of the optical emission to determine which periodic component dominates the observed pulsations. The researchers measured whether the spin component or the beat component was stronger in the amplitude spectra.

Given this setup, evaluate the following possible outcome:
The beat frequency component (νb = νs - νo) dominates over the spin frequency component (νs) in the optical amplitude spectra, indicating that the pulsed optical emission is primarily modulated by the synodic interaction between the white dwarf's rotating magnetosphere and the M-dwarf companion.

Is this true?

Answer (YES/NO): YES